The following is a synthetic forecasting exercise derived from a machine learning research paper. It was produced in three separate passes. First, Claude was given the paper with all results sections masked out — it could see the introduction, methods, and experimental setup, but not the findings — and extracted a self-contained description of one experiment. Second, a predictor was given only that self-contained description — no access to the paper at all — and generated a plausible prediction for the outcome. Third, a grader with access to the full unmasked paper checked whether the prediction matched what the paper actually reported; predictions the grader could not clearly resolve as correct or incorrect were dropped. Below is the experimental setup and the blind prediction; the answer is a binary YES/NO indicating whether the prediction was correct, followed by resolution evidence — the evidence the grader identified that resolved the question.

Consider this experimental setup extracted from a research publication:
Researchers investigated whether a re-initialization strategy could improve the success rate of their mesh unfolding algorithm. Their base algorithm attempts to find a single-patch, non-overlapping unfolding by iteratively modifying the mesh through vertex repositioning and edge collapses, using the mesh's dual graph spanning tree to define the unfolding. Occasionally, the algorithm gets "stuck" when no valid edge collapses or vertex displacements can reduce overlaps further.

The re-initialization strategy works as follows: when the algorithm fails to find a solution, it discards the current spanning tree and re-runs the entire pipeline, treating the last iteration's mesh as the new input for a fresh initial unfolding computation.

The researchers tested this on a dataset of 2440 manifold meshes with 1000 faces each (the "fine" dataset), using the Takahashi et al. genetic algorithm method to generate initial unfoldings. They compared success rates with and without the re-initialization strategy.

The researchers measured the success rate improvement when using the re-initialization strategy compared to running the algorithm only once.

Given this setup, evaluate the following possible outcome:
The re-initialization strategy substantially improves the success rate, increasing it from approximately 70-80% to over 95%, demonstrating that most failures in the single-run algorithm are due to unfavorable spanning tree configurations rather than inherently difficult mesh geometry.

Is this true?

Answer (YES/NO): NO